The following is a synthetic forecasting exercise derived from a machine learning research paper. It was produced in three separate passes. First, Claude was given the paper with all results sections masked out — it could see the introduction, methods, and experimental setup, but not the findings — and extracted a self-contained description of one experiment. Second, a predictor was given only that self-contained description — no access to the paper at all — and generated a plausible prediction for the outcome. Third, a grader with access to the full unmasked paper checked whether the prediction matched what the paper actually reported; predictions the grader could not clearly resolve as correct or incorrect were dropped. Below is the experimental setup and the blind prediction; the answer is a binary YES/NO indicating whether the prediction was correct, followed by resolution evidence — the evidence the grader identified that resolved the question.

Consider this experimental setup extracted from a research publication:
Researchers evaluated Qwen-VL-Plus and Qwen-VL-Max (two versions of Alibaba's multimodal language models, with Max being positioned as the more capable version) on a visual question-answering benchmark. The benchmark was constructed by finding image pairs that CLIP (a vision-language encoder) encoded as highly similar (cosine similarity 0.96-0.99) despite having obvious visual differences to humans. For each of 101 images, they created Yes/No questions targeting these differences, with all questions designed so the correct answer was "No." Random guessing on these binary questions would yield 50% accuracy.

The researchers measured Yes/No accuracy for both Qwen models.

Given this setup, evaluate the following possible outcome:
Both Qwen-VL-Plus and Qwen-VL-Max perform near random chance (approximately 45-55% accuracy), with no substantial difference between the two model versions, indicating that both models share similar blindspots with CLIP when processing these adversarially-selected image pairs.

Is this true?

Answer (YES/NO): YES